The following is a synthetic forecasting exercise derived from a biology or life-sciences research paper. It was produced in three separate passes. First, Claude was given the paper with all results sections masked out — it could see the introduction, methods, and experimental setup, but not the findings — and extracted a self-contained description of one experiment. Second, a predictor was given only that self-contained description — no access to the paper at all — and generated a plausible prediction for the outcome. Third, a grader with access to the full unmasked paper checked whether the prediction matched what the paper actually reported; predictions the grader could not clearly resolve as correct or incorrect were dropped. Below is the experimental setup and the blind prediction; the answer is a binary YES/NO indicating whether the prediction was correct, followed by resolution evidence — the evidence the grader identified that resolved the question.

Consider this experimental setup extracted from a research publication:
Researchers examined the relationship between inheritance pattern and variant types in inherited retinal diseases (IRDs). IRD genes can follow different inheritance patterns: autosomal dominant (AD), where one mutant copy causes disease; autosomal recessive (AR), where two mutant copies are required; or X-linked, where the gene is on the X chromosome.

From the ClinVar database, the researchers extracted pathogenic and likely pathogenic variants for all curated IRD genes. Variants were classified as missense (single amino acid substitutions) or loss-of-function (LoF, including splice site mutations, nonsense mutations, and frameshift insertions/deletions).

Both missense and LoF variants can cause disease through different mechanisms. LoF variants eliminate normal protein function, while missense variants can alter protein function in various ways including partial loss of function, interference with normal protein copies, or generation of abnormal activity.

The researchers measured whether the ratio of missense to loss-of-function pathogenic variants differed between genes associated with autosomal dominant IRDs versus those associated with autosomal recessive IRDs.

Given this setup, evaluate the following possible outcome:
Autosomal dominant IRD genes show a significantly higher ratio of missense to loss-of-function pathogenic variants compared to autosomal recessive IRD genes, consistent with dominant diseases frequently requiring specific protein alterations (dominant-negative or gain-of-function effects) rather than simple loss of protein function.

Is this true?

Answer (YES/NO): YES